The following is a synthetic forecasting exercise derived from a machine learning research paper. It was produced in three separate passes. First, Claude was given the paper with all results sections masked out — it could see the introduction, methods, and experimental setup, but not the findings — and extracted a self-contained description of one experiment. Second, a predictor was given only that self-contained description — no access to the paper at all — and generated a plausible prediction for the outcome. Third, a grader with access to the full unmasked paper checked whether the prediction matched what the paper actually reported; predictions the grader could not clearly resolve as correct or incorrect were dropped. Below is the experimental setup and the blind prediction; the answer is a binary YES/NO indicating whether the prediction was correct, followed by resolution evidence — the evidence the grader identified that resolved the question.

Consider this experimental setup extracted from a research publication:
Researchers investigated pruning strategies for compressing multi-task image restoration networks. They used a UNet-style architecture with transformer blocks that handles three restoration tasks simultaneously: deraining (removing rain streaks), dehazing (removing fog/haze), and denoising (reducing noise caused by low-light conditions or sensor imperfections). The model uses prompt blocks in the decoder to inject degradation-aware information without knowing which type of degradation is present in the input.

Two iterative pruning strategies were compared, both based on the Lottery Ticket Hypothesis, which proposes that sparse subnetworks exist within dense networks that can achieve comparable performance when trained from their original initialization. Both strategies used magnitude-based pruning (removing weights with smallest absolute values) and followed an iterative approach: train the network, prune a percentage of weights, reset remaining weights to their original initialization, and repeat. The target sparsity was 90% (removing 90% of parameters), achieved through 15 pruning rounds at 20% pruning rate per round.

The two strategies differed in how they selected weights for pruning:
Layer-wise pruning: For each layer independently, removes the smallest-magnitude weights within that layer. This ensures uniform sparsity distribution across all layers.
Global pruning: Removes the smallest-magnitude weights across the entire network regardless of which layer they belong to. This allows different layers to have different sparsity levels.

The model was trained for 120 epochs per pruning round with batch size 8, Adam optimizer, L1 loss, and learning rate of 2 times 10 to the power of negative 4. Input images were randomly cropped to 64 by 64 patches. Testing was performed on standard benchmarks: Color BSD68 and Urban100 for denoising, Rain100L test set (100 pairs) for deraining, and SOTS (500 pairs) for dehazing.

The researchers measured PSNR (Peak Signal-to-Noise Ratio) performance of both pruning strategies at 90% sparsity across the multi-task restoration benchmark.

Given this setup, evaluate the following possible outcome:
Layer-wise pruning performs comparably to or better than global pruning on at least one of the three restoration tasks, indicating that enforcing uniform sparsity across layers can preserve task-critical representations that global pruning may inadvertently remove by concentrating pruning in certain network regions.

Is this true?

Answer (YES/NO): NO